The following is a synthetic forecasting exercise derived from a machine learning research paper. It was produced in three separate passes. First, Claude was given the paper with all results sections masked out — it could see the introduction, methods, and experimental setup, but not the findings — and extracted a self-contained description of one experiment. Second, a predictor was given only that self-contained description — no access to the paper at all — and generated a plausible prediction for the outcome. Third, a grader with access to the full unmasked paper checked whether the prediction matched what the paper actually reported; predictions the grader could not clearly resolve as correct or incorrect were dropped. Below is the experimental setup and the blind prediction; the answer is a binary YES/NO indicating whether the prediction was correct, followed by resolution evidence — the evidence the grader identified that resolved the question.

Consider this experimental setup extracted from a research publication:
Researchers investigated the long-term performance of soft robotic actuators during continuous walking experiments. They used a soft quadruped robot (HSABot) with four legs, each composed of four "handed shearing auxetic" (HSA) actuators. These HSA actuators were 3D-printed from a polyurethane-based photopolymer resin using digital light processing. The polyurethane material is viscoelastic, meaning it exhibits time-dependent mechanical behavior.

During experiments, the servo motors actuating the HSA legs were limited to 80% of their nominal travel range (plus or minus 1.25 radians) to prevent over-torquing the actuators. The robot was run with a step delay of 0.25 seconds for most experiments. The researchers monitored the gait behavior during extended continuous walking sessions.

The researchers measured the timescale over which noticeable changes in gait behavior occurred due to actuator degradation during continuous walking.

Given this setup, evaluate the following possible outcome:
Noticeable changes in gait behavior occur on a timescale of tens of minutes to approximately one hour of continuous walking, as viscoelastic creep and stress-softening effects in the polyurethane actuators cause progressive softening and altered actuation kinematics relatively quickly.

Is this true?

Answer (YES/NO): NO